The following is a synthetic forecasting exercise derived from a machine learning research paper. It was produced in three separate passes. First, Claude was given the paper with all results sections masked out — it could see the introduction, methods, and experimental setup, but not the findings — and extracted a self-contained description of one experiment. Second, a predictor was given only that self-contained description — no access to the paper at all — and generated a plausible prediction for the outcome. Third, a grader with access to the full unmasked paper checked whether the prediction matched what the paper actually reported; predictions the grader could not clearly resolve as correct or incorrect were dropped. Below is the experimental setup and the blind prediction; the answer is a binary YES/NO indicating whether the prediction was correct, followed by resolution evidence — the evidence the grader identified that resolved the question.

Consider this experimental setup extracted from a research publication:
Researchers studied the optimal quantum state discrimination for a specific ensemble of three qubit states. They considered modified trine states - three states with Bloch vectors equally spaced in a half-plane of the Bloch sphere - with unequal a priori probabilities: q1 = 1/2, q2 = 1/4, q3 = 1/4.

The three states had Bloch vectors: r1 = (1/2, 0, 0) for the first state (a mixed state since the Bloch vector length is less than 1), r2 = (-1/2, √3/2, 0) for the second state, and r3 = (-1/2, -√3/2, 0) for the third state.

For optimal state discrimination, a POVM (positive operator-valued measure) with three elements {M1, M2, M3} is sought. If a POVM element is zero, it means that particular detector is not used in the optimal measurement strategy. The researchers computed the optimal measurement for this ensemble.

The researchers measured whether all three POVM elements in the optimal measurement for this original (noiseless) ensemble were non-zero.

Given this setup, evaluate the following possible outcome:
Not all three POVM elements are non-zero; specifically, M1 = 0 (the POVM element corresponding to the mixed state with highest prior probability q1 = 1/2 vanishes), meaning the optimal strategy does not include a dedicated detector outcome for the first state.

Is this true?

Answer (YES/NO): NO